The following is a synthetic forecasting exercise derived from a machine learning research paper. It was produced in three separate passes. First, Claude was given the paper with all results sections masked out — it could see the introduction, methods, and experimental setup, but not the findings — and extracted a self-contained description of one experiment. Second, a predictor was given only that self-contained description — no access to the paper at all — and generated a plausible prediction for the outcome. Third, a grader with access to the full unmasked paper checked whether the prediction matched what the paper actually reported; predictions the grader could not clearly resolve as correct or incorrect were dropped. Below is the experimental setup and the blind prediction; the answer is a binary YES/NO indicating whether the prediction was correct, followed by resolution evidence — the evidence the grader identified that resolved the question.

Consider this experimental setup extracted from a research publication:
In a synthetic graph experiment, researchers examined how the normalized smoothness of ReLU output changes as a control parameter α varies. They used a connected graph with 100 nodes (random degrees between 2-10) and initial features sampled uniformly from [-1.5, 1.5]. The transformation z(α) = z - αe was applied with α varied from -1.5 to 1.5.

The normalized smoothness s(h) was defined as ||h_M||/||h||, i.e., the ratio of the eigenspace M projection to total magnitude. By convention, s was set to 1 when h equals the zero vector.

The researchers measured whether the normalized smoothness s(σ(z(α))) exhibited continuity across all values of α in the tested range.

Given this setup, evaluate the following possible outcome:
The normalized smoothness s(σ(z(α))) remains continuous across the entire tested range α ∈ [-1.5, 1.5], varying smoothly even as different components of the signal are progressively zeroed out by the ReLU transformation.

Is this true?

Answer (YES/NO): NO